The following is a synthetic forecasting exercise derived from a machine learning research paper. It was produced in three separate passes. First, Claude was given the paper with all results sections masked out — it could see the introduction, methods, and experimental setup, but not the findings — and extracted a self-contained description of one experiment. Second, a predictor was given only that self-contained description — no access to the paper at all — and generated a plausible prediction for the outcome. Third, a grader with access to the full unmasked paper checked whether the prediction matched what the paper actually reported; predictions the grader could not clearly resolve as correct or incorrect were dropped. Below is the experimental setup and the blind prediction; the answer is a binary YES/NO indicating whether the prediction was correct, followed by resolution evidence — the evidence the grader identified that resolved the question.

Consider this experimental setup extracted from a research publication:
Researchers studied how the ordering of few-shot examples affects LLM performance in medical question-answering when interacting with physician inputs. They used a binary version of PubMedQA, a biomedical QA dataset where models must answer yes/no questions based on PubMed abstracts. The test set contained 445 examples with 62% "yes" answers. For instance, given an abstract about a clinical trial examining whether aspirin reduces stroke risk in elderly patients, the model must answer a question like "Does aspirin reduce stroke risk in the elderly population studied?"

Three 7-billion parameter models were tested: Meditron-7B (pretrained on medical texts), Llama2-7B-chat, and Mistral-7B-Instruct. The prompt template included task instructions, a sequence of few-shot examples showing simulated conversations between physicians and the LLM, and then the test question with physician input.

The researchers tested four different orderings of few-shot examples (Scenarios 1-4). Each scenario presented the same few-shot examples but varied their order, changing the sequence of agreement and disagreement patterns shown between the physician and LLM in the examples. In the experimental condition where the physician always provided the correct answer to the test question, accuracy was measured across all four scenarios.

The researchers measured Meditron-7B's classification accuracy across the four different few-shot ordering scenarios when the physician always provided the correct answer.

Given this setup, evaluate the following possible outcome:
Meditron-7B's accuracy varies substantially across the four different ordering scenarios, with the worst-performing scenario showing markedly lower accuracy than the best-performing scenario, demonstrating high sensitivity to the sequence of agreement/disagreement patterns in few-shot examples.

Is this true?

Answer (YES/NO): YES